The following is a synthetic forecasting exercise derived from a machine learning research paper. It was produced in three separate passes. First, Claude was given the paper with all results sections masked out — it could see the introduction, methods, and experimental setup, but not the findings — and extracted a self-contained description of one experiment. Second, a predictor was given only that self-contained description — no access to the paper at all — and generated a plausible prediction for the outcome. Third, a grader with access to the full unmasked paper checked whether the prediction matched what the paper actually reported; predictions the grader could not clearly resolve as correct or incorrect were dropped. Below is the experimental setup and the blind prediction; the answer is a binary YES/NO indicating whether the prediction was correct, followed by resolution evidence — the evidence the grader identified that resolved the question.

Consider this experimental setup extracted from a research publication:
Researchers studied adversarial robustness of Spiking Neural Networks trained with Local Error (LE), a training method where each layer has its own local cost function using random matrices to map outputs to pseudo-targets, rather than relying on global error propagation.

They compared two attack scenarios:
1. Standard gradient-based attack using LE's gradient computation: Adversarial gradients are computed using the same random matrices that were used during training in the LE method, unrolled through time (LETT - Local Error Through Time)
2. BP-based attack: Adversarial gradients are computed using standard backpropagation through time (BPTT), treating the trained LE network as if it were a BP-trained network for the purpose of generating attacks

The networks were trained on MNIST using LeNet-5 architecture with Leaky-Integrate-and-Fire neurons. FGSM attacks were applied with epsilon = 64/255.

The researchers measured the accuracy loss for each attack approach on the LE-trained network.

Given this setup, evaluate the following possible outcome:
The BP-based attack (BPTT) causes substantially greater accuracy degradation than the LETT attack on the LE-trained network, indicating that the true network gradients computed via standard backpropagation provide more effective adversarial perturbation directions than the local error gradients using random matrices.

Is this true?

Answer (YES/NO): YES